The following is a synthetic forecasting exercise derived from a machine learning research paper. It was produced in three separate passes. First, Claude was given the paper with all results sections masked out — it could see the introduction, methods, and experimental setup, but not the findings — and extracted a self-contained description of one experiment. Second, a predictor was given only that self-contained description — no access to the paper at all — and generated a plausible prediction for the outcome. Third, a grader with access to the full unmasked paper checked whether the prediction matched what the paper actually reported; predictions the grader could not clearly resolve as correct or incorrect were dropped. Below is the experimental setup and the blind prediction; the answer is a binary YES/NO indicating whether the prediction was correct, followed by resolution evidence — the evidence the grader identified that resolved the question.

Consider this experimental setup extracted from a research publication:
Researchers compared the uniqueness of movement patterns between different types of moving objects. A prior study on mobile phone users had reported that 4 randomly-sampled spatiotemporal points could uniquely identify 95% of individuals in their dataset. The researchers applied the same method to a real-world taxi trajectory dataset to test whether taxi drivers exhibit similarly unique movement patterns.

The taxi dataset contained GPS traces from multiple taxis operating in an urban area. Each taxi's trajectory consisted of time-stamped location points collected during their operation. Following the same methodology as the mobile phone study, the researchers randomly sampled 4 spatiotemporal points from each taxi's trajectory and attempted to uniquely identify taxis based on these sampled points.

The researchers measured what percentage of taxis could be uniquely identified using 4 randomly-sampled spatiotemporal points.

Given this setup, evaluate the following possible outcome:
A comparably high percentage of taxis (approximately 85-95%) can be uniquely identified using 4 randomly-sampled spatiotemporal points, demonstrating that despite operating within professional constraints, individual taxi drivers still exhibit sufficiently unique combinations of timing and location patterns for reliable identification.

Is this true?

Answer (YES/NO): NO